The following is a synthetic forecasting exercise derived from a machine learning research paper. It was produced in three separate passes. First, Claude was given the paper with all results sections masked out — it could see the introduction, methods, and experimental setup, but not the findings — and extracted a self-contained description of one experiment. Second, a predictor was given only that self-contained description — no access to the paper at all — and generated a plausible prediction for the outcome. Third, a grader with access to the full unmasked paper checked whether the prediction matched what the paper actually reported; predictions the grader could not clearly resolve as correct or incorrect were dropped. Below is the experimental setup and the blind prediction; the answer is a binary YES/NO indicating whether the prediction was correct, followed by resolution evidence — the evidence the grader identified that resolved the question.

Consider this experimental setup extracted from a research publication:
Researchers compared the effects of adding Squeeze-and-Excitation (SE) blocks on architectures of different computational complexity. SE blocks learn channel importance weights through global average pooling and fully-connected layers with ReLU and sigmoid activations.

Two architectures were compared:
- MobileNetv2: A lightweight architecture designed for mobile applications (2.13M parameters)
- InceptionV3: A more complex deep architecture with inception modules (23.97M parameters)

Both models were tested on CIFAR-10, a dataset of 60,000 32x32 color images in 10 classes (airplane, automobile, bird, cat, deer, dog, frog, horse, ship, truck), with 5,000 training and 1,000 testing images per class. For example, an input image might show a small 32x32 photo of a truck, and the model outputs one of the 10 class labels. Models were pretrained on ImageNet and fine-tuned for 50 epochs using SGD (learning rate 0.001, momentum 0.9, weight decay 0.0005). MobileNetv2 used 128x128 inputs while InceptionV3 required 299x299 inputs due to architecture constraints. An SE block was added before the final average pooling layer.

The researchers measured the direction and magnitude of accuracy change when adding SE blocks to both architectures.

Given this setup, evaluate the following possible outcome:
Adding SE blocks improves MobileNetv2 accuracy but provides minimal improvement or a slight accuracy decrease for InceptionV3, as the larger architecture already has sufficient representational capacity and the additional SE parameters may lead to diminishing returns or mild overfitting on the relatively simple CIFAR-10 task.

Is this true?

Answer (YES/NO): NO